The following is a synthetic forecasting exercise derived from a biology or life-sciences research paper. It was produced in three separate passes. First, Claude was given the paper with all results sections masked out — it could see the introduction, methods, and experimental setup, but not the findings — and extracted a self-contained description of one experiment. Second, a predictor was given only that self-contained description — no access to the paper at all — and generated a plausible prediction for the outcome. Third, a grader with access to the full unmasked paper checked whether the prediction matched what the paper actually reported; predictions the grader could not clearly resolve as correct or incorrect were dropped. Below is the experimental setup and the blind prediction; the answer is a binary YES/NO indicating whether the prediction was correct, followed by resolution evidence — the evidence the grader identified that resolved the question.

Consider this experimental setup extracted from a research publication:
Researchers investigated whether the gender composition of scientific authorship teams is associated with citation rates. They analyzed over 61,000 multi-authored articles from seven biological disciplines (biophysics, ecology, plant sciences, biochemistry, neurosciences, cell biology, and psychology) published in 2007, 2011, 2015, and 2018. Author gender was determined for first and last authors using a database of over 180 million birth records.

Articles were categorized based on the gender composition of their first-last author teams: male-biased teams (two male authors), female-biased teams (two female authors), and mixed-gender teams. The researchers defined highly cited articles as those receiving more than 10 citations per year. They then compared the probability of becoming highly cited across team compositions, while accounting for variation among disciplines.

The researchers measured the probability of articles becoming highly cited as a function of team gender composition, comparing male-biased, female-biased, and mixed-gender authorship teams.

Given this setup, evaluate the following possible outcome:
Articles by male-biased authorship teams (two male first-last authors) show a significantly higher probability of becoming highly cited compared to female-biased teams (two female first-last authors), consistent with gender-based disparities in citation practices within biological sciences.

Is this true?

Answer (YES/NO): YES